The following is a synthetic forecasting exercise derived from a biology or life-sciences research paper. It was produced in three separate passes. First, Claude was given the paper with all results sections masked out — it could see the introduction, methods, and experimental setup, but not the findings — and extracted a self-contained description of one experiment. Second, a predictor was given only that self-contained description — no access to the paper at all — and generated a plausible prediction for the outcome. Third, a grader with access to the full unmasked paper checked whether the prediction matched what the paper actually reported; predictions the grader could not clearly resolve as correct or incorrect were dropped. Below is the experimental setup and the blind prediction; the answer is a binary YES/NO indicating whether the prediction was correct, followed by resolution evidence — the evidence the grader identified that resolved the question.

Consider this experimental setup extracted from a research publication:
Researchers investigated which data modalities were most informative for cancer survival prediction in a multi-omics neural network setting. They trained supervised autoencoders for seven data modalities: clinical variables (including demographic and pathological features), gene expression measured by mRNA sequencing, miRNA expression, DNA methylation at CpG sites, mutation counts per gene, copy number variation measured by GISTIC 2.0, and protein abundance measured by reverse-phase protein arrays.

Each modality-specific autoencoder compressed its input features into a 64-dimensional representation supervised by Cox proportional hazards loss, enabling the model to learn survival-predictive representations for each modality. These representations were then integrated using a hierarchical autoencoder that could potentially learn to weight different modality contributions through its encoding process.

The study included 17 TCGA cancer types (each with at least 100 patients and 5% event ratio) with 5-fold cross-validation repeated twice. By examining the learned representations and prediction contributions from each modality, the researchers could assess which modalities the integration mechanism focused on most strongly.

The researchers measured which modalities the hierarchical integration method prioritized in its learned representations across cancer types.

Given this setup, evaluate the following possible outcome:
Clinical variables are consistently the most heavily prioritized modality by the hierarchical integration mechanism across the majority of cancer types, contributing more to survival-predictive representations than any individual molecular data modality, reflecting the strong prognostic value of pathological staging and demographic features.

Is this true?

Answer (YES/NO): NO